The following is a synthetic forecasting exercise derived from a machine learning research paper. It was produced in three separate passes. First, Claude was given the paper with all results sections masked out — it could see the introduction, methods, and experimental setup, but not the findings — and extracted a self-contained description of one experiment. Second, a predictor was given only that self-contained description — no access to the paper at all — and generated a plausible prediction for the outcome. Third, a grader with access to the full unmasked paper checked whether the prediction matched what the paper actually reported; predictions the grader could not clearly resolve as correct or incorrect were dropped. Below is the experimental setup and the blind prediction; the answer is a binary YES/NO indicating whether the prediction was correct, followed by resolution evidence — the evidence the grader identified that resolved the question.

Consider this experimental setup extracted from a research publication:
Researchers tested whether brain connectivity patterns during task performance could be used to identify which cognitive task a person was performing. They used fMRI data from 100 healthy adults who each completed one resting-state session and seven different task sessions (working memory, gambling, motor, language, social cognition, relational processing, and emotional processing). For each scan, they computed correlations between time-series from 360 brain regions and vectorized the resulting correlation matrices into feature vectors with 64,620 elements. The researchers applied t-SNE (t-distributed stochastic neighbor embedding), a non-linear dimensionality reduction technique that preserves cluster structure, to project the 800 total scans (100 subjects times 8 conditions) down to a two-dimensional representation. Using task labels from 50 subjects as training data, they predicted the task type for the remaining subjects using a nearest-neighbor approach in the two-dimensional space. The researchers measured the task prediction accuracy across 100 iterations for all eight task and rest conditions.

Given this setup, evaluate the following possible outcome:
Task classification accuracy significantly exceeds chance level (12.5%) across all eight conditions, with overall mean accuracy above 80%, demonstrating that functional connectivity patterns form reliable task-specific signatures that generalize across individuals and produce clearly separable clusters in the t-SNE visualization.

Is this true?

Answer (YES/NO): YES